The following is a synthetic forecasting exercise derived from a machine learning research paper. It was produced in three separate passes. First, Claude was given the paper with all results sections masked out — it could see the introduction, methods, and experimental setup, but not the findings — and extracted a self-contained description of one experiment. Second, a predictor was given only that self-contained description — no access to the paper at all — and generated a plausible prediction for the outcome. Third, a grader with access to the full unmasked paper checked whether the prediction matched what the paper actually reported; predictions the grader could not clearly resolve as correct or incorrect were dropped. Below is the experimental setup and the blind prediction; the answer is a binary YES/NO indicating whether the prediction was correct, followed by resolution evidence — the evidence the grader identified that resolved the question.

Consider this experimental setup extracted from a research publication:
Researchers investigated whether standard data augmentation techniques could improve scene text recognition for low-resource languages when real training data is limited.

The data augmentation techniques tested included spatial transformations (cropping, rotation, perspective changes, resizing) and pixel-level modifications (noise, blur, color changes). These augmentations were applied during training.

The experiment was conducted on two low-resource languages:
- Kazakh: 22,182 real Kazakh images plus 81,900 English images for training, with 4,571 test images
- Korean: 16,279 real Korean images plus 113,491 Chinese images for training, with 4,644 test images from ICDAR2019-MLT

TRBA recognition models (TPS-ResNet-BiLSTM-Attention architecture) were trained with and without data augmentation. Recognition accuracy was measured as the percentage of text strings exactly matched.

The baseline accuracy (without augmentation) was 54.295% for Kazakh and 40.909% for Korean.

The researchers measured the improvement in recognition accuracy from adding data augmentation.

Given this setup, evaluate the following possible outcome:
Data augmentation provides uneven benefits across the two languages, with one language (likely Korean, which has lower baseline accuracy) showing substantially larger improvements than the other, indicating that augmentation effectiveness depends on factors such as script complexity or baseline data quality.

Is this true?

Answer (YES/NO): YES